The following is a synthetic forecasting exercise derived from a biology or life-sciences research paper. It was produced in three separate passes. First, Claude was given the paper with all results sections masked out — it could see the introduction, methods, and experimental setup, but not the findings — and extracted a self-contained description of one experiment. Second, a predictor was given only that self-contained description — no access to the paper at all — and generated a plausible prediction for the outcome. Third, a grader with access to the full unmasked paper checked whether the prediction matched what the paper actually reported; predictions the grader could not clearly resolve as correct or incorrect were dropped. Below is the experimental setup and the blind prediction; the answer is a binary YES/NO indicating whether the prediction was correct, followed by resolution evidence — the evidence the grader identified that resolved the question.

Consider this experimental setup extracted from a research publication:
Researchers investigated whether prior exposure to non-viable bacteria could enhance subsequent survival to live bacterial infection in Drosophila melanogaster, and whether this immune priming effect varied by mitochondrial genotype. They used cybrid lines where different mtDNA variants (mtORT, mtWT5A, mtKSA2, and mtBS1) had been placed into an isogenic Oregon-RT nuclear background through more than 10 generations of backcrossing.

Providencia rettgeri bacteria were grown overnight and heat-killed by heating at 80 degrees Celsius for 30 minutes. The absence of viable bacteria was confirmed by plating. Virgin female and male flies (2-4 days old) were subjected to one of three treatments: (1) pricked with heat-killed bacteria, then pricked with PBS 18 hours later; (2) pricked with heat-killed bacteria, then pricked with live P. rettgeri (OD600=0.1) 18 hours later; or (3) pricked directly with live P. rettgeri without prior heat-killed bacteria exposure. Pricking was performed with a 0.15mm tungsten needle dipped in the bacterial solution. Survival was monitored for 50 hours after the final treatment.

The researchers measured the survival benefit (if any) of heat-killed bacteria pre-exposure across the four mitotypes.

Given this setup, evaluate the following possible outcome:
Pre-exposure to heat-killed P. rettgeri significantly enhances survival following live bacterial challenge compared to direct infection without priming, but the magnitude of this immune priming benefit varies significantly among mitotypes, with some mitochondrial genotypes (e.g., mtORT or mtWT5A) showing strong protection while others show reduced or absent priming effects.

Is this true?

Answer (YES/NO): YES